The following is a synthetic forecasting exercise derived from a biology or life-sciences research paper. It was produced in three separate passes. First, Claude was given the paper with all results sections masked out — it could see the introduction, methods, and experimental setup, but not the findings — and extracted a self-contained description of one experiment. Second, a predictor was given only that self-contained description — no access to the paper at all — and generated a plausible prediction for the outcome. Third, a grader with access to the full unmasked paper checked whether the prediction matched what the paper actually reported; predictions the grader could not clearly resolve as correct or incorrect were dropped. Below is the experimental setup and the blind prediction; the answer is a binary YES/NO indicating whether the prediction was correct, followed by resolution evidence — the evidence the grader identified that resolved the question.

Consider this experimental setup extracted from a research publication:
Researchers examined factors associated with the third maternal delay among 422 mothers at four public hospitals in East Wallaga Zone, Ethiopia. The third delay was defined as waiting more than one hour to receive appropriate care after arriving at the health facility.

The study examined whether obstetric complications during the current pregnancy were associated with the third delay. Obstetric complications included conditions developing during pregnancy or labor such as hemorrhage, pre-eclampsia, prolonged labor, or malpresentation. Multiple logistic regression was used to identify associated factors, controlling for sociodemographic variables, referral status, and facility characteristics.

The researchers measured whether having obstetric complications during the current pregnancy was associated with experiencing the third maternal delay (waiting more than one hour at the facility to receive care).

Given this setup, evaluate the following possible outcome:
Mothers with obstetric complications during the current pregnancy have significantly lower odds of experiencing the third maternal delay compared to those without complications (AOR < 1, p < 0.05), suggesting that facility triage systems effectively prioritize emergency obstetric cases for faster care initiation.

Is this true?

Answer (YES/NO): NO